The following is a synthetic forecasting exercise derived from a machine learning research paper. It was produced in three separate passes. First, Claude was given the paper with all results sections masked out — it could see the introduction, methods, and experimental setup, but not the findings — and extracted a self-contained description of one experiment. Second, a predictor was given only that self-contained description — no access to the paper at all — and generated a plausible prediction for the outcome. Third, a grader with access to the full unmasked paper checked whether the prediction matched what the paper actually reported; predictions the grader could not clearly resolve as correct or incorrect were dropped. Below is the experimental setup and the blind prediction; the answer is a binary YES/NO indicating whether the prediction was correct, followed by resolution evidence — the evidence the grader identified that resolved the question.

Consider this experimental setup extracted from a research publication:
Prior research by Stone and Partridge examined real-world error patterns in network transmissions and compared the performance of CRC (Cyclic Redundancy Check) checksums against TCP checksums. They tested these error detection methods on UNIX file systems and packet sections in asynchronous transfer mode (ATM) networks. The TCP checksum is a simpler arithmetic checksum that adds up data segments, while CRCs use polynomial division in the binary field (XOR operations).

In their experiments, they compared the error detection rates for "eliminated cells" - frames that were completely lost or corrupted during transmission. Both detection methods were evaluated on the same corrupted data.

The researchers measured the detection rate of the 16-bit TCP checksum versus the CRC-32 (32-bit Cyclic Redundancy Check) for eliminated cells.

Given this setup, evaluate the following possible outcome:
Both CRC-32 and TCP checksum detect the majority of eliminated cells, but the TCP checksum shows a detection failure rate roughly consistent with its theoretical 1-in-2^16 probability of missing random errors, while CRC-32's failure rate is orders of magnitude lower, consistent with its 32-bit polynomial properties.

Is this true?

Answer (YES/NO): NO